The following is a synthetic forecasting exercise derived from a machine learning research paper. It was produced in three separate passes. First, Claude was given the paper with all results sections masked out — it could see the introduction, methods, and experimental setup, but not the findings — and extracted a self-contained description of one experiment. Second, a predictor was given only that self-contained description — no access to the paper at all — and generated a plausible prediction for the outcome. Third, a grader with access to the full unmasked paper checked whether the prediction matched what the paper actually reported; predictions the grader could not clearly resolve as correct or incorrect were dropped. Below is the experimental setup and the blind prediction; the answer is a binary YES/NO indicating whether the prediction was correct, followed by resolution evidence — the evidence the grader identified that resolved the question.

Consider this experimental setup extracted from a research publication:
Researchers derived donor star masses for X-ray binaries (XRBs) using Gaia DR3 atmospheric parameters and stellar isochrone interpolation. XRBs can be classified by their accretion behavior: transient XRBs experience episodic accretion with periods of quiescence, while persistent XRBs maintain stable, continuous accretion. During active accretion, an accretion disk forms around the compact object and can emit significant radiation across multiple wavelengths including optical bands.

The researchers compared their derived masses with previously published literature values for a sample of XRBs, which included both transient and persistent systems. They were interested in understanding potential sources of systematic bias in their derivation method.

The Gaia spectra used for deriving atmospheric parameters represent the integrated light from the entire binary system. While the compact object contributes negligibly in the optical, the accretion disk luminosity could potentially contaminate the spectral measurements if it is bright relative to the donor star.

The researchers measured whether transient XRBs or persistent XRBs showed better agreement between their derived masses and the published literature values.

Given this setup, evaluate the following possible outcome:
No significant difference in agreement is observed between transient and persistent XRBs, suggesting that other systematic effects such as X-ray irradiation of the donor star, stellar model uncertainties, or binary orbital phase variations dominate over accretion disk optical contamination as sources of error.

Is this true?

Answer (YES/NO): NO